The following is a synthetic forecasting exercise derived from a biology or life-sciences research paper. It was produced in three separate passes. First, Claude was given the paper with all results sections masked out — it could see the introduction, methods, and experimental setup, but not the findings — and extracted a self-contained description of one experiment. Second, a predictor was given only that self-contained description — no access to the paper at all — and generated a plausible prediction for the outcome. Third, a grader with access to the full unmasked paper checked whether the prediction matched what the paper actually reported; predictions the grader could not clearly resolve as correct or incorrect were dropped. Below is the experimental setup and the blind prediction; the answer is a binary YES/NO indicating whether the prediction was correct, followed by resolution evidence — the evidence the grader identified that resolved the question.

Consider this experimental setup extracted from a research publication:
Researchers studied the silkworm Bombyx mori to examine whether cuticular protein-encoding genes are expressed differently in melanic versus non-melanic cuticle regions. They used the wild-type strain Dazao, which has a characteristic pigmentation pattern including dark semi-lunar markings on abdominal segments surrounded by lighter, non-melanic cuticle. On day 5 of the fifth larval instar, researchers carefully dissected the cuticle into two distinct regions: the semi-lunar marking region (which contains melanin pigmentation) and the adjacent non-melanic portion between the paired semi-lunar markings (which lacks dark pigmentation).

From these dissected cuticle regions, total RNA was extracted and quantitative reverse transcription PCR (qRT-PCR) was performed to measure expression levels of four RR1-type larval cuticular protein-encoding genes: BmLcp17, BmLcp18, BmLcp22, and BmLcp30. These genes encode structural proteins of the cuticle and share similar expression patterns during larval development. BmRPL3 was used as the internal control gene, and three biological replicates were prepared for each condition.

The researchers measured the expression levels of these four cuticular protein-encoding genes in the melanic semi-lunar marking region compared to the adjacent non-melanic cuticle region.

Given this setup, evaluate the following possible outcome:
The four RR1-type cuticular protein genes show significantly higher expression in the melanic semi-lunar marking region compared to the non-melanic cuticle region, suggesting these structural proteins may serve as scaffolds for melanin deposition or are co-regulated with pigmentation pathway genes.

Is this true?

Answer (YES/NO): YES